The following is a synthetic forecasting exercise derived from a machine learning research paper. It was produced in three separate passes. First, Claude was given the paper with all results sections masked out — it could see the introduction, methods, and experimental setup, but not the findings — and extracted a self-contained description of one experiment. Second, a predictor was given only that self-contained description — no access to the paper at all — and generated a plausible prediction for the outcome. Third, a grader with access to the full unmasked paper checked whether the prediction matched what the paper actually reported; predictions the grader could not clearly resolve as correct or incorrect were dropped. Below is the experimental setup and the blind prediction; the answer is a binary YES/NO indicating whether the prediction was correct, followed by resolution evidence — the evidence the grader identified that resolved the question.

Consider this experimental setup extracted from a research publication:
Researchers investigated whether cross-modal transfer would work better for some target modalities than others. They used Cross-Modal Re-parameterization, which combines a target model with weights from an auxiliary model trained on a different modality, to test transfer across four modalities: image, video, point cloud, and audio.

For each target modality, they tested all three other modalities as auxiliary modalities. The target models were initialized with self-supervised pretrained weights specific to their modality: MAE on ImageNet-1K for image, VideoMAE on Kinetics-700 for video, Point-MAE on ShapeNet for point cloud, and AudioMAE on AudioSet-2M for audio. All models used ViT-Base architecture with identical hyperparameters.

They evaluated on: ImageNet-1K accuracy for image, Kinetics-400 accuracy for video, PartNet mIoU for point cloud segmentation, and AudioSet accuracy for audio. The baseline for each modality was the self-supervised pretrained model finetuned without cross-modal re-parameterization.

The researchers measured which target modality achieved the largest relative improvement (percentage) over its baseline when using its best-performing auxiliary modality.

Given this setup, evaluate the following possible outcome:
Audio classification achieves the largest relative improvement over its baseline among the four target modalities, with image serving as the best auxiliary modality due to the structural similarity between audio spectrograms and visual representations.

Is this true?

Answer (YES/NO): NO